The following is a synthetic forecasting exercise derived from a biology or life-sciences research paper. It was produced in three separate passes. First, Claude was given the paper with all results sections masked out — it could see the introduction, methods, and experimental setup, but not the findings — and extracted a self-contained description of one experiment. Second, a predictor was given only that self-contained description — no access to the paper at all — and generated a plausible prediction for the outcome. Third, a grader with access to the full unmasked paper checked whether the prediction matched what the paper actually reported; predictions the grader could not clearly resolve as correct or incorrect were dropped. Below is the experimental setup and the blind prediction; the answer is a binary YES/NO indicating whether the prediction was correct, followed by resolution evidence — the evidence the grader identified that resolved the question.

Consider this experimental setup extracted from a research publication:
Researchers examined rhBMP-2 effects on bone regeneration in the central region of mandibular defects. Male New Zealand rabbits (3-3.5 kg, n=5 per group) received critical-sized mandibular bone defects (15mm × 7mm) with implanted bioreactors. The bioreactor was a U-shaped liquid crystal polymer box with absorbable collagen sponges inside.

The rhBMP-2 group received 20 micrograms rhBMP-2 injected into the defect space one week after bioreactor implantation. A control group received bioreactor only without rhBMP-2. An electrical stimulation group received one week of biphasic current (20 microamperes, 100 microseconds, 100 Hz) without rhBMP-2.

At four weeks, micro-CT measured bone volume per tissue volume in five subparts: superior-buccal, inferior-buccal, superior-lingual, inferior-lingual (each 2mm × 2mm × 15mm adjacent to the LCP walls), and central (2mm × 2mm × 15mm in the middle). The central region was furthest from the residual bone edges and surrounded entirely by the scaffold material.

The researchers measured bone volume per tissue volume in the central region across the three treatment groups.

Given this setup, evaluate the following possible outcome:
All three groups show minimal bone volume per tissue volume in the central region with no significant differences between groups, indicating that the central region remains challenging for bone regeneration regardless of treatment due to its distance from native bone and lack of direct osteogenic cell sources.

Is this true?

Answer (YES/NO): YES